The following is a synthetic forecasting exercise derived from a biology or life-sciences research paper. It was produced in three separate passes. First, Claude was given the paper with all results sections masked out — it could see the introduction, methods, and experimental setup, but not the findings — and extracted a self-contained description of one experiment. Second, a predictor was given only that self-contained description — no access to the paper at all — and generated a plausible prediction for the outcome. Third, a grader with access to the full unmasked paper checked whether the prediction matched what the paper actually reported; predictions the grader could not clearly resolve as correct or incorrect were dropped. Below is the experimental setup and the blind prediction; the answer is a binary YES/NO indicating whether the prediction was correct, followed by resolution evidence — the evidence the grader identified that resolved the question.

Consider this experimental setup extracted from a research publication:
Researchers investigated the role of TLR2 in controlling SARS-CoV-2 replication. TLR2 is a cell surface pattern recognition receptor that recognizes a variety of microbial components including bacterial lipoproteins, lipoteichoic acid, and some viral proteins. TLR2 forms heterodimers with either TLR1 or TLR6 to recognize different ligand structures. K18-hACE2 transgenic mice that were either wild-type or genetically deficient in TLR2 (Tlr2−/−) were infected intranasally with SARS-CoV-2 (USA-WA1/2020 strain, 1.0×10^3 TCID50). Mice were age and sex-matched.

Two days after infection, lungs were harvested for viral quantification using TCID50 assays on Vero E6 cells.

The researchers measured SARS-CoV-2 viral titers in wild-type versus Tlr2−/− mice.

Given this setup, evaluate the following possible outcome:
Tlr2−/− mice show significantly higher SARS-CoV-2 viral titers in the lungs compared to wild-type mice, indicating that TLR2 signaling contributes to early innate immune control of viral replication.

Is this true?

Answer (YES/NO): YES